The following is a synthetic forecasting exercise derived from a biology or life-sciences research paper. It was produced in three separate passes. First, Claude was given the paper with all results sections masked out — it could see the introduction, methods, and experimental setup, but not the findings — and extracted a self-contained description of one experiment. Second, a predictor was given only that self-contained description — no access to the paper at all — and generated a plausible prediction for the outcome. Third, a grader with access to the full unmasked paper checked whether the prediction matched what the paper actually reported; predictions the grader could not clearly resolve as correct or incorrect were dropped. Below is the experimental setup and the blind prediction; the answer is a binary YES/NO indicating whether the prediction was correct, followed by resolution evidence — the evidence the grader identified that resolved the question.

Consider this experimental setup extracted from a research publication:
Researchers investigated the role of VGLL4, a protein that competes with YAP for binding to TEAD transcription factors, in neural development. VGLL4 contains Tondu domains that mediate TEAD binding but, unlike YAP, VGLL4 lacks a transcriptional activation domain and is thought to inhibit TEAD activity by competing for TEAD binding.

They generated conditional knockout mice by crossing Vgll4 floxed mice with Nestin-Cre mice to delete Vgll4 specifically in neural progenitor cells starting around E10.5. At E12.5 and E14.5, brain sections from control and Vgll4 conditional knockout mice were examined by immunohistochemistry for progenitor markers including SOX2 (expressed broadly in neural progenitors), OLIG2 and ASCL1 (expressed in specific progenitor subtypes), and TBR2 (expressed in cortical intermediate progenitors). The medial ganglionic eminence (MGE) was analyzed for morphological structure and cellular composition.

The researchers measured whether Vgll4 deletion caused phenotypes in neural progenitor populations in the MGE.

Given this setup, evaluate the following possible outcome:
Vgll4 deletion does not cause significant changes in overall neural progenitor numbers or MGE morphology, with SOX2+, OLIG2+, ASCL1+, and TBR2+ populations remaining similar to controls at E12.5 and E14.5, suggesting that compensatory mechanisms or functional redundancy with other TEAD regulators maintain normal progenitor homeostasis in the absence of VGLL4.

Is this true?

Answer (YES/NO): YES